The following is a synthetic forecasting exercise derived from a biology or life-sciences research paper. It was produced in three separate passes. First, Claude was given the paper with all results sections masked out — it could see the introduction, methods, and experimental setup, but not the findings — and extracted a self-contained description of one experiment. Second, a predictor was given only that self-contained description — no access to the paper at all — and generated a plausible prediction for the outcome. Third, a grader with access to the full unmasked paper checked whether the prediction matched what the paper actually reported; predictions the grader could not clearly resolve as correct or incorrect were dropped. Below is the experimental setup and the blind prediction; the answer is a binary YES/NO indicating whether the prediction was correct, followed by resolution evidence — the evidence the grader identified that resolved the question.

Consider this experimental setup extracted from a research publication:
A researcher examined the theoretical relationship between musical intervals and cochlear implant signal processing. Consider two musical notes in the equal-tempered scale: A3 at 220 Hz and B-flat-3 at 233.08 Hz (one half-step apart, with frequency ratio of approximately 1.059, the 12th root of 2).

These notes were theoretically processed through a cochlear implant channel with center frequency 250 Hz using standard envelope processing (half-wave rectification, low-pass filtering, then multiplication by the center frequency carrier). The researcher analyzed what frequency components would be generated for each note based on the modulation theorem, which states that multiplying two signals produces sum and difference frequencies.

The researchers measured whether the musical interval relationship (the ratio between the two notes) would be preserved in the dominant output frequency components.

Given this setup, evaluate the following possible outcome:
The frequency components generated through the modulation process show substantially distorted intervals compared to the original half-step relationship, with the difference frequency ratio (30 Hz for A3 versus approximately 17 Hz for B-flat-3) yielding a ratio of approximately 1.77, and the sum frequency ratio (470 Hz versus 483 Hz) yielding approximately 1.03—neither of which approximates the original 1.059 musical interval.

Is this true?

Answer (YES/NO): YES